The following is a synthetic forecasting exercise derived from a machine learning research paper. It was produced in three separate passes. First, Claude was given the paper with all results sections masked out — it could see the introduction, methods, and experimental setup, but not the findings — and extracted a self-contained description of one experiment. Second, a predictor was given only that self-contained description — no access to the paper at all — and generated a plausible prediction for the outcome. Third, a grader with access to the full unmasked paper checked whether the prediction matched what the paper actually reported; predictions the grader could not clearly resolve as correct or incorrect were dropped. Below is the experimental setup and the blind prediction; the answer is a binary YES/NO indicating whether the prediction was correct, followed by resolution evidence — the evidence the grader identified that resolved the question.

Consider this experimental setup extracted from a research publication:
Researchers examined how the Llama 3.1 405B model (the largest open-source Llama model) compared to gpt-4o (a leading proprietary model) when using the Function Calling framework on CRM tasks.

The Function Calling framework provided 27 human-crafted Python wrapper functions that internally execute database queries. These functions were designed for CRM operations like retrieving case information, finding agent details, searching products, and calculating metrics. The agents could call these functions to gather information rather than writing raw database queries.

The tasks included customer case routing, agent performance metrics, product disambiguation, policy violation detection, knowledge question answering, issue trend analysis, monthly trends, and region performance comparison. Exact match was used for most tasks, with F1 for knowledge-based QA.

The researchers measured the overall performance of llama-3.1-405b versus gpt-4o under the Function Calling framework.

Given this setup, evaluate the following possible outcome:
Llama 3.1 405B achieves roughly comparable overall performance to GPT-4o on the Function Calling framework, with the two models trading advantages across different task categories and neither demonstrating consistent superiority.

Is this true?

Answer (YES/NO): NO